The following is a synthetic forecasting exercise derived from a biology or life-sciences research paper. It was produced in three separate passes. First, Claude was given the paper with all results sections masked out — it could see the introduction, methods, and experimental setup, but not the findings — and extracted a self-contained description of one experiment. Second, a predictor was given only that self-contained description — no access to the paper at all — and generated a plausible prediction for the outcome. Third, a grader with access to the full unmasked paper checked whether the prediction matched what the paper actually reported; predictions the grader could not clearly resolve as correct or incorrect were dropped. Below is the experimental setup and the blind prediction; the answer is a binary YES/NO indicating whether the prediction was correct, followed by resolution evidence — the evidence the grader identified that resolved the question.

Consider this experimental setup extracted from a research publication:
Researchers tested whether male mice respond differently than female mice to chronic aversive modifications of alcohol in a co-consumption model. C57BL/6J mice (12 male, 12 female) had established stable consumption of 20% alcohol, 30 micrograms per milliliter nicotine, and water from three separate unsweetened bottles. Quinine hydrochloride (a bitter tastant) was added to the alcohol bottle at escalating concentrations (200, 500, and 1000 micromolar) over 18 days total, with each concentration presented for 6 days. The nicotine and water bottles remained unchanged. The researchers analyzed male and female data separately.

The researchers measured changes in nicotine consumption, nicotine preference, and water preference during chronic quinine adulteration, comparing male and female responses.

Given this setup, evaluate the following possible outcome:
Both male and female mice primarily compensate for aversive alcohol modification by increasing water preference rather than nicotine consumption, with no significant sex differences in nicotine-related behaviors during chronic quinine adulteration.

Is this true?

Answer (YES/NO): NO